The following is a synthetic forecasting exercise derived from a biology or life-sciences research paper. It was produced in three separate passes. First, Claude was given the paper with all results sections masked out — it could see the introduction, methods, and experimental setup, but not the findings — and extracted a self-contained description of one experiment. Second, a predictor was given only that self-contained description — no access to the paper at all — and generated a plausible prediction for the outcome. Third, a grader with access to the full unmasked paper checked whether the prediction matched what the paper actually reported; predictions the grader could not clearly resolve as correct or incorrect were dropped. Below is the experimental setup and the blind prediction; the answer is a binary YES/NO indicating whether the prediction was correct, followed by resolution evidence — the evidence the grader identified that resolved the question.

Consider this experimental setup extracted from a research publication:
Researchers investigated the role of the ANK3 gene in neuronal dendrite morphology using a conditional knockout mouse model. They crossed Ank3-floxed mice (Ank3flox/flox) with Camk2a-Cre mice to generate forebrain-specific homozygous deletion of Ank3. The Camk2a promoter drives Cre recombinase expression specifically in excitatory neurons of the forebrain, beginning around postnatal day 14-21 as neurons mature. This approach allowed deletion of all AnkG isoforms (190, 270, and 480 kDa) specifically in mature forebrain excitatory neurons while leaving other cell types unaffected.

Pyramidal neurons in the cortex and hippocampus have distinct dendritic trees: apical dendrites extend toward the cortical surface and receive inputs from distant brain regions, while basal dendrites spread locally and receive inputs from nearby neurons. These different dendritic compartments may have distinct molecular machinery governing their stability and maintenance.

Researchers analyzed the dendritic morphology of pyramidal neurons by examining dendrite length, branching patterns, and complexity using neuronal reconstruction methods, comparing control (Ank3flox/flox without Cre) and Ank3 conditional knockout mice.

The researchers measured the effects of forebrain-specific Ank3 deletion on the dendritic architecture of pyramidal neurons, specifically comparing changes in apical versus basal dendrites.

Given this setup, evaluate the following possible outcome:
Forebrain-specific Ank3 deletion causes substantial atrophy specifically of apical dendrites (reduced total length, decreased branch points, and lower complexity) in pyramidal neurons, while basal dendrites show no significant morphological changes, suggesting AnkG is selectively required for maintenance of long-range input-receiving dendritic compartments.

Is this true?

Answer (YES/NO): NO